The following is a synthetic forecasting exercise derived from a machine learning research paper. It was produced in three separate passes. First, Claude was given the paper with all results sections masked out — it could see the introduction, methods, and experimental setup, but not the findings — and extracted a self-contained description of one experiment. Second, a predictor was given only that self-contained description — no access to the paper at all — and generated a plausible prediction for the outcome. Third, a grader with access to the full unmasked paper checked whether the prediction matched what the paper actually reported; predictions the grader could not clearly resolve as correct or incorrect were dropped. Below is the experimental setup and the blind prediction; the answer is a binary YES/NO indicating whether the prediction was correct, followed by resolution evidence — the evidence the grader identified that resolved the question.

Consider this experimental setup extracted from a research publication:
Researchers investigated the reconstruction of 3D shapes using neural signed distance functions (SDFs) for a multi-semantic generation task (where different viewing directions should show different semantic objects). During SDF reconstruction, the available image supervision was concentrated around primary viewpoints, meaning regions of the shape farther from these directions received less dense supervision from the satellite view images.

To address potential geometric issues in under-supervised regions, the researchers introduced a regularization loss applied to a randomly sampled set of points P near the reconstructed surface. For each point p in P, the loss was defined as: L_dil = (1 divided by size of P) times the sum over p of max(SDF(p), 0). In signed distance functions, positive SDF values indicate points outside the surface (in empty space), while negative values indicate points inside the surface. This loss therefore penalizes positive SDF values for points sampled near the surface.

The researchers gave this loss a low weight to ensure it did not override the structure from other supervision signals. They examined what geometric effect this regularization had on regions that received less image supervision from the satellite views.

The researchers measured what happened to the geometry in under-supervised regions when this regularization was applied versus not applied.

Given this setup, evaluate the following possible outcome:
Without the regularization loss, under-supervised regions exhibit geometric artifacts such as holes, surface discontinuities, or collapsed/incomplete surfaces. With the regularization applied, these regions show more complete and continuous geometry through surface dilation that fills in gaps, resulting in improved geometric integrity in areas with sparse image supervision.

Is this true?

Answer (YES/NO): NO